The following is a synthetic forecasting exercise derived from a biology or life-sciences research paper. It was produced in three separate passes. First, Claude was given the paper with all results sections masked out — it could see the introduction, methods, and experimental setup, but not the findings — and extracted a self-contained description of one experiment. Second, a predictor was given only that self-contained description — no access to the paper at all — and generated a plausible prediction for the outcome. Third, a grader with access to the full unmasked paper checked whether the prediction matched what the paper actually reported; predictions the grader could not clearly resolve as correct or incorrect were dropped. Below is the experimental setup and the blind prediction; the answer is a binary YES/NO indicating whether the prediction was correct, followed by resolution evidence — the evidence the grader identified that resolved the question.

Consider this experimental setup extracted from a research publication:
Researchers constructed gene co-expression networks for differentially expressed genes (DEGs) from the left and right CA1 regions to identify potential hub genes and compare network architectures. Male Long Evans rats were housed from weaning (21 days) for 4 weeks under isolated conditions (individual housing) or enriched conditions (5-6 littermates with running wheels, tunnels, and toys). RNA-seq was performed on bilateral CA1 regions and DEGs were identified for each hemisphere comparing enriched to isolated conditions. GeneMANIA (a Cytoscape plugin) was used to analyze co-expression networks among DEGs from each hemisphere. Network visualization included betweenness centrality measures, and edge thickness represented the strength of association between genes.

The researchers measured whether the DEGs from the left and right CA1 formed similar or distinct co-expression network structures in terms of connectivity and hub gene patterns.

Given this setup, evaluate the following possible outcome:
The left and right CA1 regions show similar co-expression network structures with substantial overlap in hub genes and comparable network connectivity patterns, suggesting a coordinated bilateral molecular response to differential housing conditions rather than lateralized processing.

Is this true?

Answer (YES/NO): NO